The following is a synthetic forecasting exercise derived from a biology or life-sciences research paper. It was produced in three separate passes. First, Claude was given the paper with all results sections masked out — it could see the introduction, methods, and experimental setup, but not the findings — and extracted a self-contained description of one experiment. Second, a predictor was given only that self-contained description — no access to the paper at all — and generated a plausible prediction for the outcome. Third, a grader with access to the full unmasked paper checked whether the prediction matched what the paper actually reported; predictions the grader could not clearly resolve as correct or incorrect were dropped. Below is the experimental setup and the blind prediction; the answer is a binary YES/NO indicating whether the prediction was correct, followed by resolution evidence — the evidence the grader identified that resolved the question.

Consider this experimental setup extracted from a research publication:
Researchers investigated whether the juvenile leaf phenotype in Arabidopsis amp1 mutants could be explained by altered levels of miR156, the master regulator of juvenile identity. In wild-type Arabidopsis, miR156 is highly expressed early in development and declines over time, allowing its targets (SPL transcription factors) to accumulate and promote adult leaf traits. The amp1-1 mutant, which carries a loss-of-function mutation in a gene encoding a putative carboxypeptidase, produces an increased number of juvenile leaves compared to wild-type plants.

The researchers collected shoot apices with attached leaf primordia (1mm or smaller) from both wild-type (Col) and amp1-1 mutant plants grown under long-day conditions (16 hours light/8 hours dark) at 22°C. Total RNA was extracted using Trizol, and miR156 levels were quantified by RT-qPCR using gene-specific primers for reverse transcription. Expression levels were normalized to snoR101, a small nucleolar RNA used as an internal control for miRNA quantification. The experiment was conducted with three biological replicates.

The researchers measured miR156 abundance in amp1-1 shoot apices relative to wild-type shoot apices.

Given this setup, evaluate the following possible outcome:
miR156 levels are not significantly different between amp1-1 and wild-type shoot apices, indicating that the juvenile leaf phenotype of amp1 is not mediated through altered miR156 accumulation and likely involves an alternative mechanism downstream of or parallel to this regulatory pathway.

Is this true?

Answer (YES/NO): YES